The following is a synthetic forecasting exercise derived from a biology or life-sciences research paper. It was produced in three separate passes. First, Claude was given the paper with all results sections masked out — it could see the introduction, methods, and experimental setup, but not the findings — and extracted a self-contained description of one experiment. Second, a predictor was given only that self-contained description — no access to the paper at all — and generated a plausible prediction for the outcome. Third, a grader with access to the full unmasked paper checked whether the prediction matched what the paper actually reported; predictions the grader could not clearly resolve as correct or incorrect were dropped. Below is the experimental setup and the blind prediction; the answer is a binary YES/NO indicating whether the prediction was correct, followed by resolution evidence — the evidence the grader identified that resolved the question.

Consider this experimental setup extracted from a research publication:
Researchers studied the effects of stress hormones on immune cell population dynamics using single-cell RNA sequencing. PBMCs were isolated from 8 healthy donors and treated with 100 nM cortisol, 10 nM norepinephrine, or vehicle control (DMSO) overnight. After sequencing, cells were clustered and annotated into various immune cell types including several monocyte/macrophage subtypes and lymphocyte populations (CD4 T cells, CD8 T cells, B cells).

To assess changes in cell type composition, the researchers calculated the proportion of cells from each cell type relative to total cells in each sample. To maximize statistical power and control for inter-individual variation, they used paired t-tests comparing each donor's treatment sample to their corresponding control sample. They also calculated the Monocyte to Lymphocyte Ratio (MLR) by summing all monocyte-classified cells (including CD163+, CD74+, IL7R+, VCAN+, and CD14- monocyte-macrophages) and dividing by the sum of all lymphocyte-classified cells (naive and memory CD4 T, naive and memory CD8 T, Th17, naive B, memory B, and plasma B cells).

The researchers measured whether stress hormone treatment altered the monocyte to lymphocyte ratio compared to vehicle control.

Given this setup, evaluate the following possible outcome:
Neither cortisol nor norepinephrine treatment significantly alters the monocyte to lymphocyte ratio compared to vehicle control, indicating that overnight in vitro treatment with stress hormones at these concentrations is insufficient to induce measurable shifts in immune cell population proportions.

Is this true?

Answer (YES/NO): NO